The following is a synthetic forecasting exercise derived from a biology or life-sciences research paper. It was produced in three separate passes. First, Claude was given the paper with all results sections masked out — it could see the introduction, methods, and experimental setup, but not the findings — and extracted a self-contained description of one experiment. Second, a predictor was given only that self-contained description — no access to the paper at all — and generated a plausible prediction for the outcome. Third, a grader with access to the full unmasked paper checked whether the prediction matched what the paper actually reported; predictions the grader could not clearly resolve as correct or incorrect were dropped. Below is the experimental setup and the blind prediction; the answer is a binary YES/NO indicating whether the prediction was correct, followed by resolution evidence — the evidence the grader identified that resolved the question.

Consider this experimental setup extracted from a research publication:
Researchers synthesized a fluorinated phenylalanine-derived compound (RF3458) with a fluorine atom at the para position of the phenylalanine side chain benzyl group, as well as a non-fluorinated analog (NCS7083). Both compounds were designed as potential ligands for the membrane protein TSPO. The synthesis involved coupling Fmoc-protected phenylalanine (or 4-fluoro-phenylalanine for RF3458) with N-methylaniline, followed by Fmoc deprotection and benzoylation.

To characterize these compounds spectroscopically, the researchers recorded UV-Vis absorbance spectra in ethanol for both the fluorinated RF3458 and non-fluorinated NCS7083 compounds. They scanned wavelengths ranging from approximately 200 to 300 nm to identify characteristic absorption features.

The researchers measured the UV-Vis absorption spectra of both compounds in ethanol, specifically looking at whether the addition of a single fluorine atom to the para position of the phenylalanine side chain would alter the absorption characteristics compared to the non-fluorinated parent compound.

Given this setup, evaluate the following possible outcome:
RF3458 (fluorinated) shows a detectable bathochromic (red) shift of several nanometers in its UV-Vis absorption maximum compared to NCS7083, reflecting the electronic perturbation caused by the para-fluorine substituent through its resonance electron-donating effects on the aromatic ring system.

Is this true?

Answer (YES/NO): NO